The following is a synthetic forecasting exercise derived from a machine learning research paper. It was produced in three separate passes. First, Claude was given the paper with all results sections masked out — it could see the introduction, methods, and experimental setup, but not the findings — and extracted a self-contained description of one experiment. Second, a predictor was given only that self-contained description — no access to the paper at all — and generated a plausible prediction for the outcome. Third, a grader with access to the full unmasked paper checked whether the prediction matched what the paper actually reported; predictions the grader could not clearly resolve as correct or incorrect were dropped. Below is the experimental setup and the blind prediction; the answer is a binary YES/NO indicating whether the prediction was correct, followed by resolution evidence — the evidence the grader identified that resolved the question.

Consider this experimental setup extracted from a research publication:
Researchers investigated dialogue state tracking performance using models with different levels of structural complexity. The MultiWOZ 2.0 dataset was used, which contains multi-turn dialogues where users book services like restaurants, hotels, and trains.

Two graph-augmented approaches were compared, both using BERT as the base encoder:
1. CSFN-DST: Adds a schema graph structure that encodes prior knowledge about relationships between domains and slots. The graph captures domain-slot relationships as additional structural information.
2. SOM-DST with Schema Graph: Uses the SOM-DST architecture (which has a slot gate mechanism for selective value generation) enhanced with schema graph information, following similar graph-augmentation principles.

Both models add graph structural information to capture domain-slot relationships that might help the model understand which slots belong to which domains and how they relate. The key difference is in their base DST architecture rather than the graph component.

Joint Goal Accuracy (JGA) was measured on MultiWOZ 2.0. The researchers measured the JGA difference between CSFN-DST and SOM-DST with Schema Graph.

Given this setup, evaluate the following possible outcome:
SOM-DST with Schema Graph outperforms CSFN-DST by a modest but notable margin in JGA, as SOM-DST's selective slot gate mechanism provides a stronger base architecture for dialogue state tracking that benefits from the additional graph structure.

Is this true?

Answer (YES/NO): NO